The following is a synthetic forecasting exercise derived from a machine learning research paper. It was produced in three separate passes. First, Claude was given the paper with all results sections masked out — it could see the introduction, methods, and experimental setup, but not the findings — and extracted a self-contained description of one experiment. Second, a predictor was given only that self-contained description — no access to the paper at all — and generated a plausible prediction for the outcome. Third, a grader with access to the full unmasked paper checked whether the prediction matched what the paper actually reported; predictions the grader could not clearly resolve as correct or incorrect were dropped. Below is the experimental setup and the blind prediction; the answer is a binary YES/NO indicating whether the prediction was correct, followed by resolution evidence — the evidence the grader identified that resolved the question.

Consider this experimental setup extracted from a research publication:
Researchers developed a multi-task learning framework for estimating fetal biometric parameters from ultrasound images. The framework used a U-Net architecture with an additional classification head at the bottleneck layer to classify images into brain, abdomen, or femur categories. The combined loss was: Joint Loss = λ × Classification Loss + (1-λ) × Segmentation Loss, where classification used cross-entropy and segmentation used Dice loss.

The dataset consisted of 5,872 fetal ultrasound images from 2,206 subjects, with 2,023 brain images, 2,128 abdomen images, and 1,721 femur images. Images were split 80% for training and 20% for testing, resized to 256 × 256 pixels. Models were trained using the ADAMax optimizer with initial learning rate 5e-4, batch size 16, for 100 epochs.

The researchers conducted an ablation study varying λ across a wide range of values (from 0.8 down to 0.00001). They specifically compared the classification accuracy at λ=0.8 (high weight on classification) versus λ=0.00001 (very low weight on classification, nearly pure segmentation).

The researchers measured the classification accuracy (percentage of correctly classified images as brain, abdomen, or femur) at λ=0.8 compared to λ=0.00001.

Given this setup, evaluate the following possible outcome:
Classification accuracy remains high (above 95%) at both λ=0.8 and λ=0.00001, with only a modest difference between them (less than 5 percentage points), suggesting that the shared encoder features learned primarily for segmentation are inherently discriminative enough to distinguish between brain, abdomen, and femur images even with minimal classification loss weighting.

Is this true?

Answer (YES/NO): YES